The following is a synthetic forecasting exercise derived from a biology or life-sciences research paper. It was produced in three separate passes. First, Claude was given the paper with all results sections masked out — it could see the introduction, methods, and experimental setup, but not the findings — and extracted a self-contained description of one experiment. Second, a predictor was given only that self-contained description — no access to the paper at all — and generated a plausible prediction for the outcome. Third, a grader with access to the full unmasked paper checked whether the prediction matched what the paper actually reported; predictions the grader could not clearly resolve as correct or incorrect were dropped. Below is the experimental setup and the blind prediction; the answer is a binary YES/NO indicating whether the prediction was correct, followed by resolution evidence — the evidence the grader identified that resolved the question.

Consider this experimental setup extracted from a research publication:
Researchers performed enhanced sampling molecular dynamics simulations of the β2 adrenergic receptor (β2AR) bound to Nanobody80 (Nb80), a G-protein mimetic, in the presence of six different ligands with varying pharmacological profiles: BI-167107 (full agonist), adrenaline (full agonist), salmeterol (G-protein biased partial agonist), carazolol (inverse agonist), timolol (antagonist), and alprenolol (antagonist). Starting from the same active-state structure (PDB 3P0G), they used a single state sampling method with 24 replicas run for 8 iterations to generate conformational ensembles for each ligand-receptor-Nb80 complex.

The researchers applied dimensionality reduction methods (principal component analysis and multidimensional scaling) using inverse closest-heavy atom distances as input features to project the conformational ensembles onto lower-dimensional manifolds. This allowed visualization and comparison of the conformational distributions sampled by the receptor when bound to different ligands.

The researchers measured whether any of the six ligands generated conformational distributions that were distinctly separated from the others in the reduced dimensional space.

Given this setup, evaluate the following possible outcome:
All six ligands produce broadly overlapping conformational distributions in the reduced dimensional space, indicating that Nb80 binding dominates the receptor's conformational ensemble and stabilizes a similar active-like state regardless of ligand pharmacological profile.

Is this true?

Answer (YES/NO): NO